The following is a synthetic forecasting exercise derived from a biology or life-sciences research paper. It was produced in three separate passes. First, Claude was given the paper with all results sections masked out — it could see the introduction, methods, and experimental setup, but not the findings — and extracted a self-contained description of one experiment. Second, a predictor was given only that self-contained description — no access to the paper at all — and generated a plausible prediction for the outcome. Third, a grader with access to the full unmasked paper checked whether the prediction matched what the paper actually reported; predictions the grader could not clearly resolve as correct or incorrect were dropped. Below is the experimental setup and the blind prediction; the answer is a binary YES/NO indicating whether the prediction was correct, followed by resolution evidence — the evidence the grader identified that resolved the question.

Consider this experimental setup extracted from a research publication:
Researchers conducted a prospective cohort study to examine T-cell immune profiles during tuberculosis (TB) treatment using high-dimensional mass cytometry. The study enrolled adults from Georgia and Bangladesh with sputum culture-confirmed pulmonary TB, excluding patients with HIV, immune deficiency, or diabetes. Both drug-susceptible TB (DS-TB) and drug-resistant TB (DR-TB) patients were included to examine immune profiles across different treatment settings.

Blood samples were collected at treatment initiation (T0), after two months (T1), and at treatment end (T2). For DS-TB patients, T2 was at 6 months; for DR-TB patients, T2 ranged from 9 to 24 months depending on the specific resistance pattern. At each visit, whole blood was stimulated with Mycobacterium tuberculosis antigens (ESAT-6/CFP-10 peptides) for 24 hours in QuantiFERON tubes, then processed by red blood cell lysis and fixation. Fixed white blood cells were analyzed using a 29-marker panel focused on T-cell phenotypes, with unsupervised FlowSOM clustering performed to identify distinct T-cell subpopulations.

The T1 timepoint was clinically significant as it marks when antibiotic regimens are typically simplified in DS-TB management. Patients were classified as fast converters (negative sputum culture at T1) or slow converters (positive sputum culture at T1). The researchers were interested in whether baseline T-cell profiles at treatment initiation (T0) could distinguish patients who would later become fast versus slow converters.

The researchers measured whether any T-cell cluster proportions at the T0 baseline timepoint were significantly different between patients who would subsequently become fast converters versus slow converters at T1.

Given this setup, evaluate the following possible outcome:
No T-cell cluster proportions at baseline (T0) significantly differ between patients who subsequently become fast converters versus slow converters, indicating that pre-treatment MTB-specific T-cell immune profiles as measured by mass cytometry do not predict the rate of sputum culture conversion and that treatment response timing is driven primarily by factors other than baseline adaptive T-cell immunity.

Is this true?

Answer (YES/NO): NO